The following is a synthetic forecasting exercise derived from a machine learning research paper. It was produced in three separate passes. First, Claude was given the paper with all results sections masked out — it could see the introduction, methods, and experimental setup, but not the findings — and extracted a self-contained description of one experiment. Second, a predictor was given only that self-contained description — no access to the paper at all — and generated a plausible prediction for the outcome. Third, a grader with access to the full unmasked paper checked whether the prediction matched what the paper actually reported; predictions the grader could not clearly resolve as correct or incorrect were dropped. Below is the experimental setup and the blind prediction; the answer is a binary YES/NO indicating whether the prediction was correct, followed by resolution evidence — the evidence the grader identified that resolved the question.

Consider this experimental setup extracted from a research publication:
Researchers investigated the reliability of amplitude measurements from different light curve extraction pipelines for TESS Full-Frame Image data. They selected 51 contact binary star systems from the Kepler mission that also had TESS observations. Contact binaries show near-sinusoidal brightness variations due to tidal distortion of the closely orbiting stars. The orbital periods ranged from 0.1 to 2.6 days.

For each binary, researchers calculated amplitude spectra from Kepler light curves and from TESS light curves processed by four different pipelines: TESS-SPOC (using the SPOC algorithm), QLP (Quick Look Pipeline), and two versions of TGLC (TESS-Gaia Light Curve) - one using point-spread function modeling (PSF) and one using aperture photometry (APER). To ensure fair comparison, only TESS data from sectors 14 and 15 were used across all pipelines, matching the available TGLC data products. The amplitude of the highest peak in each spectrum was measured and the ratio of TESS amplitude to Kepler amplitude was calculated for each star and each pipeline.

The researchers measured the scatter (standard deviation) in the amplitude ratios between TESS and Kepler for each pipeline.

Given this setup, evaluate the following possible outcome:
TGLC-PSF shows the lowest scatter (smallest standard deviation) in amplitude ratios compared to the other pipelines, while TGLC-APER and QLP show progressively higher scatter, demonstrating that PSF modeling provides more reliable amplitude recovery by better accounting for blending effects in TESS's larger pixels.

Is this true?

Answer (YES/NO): NO